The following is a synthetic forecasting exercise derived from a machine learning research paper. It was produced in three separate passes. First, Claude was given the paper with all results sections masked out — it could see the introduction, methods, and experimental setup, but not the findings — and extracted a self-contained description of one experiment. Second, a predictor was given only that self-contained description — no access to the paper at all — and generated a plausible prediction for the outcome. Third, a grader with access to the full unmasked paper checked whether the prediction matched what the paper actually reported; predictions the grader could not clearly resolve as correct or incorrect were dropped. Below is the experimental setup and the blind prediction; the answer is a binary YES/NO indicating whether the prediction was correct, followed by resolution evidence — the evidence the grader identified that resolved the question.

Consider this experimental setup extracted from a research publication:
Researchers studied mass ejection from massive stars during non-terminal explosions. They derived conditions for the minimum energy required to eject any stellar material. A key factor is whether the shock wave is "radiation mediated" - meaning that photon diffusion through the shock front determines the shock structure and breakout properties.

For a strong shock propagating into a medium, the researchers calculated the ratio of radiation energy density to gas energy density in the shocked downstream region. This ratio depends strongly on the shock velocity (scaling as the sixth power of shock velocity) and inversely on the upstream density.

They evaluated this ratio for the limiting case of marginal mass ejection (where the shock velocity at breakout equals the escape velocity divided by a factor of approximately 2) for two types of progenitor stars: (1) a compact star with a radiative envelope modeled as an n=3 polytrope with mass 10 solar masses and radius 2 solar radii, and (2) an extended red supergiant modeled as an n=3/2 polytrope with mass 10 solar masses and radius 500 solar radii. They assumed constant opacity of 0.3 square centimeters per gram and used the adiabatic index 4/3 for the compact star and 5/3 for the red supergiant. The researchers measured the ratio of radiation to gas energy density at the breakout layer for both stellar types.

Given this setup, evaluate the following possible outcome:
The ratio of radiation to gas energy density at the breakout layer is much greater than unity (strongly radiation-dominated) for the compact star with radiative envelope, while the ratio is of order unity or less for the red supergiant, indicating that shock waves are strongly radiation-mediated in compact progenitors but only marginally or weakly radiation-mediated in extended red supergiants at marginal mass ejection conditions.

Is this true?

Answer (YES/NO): YES